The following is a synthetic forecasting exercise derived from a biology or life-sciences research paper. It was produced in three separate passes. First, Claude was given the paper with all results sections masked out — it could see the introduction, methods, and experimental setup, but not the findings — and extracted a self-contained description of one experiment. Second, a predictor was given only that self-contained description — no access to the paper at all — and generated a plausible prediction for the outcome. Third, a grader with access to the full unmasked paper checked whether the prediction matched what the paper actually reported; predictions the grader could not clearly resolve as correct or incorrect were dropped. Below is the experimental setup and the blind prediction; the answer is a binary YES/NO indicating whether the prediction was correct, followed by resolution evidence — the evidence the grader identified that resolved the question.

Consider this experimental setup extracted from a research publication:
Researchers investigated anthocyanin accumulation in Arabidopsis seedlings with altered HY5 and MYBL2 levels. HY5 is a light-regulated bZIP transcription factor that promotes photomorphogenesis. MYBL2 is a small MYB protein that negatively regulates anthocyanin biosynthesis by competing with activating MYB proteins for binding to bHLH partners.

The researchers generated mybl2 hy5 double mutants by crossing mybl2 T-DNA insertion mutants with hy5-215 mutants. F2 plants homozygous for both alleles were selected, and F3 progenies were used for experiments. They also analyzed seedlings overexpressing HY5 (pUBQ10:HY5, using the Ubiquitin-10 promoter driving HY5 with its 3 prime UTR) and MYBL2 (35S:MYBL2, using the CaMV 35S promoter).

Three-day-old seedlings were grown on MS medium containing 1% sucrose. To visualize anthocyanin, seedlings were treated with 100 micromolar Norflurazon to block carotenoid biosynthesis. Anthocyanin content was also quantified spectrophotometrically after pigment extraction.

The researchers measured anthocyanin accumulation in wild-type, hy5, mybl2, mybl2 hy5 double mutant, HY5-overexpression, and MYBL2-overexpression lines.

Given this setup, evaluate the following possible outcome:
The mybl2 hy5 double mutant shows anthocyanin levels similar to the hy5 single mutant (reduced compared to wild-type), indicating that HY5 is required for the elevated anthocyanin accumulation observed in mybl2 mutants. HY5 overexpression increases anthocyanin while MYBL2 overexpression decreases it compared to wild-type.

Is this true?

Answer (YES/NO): NO